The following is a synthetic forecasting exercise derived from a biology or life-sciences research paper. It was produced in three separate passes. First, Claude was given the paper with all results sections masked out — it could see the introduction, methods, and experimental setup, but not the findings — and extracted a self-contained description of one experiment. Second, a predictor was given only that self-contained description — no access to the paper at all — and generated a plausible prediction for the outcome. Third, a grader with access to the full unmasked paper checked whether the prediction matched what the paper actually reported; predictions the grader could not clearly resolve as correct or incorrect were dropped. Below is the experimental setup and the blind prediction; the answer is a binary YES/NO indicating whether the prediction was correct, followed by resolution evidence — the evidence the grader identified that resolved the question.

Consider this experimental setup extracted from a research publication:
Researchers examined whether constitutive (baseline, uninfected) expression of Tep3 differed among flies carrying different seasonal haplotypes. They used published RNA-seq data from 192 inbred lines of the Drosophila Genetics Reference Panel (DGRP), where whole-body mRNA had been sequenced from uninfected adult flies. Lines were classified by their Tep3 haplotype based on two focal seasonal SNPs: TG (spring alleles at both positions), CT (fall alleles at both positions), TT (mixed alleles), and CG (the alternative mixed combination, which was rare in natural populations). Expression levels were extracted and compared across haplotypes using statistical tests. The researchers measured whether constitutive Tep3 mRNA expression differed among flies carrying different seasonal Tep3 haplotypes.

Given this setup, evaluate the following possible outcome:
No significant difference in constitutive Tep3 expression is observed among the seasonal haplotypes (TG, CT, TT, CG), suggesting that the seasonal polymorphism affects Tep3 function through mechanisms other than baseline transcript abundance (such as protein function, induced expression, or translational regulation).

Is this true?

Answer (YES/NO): YES